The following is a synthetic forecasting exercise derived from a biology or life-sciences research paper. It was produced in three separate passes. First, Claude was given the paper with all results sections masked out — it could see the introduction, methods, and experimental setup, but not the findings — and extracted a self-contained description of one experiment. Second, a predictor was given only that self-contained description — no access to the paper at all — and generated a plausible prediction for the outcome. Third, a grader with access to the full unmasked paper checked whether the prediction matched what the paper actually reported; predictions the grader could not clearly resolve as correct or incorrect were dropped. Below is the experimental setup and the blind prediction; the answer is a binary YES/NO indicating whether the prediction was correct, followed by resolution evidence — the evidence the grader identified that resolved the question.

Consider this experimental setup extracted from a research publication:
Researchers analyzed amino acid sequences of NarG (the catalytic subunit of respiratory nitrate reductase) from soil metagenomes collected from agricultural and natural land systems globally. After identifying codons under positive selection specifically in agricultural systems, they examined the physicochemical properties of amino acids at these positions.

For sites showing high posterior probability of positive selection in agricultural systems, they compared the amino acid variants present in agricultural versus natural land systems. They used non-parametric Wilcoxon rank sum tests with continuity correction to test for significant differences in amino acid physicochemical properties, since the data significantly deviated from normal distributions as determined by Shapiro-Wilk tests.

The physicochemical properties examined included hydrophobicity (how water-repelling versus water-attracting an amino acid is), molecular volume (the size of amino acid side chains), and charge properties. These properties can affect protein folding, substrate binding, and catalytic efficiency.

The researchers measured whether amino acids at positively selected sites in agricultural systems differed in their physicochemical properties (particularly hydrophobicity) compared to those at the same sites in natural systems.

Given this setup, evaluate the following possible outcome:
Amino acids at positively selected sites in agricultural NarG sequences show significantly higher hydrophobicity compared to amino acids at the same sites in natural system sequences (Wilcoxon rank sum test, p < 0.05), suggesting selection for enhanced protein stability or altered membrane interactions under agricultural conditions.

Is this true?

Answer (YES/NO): NO